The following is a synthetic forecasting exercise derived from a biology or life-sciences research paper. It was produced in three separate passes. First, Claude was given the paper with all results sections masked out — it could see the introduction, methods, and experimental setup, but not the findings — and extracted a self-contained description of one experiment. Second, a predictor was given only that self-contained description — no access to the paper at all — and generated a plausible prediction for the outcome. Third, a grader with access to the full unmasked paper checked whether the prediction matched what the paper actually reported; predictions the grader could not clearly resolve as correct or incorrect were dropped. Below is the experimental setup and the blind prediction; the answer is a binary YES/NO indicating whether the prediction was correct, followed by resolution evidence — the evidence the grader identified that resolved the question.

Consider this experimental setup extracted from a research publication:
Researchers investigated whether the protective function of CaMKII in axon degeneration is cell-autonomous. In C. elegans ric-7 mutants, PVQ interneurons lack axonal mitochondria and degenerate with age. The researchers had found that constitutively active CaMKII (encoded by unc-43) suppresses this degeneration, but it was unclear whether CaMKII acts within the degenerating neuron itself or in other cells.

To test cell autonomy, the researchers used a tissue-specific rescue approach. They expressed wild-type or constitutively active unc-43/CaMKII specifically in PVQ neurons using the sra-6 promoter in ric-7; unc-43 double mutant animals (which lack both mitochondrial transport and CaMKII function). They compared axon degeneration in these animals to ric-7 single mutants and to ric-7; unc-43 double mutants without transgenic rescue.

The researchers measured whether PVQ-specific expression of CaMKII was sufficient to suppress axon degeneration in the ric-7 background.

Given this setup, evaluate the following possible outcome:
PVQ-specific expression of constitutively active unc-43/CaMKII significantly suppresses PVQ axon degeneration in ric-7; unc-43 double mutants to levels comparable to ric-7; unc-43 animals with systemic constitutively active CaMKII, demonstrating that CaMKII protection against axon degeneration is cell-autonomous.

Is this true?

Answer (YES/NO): NO